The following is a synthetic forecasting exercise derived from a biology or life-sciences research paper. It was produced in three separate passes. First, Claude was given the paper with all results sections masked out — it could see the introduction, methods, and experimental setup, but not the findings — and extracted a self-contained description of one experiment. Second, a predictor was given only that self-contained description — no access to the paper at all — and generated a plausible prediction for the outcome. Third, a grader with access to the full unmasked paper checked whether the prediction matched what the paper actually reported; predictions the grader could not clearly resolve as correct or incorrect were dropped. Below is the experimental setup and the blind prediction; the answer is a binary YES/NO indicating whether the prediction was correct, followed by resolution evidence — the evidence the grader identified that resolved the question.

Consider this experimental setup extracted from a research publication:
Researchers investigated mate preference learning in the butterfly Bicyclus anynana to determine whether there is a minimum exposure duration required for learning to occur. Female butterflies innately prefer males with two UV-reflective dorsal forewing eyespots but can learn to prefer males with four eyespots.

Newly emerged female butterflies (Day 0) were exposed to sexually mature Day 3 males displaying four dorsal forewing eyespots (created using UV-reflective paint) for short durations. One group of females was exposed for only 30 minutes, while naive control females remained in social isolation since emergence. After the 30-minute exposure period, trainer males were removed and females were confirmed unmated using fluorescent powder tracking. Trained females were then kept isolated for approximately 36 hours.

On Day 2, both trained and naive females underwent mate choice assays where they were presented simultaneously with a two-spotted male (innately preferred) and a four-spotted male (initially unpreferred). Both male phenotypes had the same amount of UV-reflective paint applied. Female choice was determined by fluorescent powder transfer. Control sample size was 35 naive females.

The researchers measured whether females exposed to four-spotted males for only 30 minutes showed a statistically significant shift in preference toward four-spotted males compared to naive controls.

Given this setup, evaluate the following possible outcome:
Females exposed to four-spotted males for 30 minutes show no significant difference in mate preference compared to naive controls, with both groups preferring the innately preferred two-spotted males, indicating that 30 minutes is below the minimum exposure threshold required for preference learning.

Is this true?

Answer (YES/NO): YES